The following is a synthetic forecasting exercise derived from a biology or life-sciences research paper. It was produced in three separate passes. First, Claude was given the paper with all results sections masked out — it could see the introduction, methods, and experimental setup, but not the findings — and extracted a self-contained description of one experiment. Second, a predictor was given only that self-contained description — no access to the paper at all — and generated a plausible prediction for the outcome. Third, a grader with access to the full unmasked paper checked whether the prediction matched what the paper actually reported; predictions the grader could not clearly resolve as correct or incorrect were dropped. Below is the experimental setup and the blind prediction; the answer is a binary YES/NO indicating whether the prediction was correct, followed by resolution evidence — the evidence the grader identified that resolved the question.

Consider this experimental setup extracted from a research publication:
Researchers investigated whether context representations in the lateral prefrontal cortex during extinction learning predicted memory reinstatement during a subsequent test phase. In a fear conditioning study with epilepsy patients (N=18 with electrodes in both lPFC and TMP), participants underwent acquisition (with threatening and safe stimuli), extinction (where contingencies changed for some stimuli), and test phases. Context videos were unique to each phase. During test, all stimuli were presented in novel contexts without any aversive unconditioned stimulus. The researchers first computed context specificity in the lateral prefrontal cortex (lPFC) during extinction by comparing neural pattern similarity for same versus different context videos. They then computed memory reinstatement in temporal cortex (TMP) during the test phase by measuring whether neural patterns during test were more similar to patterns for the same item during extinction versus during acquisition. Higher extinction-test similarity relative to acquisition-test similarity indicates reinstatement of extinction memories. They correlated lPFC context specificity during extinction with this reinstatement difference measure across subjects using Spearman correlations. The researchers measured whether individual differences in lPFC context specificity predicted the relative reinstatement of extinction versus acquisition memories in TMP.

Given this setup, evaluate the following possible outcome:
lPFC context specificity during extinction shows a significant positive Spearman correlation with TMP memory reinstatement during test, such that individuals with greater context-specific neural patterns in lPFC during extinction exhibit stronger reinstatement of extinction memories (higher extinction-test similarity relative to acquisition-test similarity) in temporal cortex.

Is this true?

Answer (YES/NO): NO